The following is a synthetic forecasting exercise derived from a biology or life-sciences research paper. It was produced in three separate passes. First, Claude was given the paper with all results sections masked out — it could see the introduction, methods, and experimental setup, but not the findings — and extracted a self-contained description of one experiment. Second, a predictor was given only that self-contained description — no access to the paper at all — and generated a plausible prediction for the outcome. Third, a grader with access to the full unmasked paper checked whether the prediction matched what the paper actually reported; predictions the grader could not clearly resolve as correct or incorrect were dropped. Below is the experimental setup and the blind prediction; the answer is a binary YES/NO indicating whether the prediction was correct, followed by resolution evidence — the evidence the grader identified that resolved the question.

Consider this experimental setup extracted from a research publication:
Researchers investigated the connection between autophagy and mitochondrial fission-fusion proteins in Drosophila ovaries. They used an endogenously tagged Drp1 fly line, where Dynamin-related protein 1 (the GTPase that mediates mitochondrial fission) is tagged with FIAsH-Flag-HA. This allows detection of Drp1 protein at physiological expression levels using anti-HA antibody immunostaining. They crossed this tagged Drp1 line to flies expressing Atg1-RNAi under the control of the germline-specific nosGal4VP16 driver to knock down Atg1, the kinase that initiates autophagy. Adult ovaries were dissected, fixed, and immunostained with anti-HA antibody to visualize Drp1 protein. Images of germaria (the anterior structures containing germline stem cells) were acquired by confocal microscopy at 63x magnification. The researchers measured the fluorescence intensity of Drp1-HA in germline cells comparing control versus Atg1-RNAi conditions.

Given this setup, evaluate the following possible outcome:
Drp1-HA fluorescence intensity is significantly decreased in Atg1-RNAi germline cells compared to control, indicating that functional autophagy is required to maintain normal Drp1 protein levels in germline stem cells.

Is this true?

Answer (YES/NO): NO